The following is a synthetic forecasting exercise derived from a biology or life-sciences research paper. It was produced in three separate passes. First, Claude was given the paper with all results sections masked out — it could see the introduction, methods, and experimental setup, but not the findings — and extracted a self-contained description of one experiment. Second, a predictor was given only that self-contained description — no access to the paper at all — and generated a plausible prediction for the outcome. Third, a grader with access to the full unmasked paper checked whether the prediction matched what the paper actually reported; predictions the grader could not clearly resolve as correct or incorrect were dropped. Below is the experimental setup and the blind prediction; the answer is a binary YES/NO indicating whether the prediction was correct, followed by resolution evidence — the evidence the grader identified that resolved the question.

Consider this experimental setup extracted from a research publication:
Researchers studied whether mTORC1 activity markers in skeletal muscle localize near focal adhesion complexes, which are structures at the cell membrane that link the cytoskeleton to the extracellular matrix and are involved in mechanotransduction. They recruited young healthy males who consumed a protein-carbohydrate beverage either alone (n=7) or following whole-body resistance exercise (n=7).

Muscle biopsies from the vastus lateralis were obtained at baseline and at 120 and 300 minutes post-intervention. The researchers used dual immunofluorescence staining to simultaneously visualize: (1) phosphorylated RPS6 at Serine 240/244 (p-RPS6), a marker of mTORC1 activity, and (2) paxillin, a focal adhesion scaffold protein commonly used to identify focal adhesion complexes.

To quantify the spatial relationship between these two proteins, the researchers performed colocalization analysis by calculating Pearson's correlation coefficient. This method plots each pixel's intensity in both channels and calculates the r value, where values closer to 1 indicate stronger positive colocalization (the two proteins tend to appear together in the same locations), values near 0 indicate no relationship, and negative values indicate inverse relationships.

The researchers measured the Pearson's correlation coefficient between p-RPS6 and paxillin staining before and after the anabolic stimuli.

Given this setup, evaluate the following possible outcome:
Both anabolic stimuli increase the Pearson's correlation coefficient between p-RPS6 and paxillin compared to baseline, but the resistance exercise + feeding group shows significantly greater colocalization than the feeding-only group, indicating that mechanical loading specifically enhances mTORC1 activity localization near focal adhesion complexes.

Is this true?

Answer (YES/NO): NO